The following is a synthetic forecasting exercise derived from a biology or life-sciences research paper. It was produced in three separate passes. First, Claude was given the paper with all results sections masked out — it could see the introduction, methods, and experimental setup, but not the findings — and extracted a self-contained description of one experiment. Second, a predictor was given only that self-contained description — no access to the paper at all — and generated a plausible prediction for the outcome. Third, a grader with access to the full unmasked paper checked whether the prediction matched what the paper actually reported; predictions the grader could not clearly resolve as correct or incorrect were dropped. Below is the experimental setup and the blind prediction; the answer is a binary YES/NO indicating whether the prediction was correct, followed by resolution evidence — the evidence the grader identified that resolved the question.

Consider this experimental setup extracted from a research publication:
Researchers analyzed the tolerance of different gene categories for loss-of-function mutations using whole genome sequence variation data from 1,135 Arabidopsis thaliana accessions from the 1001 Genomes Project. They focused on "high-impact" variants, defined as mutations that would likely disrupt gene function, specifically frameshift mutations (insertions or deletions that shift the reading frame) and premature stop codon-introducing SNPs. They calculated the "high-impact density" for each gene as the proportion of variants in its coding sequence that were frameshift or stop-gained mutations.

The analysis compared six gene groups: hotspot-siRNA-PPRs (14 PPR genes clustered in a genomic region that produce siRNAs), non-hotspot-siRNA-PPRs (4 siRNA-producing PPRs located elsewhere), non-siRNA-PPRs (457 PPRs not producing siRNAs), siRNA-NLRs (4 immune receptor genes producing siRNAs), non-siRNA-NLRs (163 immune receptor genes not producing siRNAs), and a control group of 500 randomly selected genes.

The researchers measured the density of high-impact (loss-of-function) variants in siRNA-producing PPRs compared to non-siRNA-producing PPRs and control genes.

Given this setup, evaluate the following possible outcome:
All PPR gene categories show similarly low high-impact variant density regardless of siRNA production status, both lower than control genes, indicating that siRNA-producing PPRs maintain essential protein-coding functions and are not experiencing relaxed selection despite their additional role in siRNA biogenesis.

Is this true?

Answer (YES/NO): NO